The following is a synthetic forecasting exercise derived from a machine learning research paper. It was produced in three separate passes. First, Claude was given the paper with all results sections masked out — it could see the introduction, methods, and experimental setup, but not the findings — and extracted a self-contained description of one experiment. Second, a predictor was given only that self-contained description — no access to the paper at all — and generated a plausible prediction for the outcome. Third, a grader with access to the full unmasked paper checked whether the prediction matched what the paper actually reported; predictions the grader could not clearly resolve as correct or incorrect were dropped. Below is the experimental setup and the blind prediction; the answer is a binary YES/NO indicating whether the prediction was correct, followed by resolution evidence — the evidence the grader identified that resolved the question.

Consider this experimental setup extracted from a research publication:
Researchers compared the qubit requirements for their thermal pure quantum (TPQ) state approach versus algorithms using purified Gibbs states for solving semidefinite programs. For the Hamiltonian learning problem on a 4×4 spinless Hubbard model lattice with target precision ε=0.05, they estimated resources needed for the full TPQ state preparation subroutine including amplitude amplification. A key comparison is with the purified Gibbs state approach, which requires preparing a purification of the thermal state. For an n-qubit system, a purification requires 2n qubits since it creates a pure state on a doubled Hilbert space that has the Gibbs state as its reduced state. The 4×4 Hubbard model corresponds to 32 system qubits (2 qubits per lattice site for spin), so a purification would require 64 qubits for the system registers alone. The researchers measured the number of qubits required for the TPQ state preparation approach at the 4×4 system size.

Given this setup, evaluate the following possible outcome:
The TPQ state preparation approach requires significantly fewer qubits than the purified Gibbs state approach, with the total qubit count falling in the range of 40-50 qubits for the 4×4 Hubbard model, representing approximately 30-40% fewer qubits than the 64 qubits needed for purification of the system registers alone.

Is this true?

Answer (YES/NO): NO